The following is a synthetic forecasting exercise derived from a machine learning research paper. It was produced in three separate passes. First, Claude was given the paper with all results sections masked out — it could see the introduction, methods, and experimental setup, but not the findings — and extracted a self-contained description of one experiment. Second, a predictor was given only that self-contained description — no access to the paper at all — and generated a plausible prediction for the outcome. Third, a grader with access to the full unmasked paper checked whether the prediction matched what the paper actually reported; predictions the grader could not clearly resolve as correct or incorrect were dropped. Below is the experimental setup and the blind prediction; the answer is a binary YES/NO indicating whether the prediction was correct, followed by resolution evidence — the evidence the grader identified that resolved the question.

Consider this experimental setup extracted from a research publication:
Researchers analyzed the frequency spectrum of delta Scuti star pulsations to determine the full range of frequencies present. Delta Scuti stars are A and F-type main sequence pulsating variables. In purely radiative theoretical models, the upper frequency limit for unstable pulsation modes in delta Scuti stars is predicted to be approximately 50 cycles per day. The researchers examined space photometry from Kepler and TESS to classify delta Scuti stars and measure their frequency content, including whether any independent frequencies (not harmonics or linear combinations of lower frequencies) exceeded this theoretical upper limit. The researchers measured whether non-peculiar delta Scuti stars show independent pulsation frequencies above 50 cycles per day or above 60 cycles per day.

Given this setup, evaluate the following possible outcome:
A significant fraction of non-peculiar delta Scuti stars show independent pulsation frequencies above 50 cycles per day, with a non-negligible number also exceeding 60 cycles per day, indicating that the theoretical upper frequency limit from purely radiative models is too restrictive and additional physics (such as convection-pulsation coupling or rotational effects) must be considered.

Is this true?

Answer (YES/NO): YES